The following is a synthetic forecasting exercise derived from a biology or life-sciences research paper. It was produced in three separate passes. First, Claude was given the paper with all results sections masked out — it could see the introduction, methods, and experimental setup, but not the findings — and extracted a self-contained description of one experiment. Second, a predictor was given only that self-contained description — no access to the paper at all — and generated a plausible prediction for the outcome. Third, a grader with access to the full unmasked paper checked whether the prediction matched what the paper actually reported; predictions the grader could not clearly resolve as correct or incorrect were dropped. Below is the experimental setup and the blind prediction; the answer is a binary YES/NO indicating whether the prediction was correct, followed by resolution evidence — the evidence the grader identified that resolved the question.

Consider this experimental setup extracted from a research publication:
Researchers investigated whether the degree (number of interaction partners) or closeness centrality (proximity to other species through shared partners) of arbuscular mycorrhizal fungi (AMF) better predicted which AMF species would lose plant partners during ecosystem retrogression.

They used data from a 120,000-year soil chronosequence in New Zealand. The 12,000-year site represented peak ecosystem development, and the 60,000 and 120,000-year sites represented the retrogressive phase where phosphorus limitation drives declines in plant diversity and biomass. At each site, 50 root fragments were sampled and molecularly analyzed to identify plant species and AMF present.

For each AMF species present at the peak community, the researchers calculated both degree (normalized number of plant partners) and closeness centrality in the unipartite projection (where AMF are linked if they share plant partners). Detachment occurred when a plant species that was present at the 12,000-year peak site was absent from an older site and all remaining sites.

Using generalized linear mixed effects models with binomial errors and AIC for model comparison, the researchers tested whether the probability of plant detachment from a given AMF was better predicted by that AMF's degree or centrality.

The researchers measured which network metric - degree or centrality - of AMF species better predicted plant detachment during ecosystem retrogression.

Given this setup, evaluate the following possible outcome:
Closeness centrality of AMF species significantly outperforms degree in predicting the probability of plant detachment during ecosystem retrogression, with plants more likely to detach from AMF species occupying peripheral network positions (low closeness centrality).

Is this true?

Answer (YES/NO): YES